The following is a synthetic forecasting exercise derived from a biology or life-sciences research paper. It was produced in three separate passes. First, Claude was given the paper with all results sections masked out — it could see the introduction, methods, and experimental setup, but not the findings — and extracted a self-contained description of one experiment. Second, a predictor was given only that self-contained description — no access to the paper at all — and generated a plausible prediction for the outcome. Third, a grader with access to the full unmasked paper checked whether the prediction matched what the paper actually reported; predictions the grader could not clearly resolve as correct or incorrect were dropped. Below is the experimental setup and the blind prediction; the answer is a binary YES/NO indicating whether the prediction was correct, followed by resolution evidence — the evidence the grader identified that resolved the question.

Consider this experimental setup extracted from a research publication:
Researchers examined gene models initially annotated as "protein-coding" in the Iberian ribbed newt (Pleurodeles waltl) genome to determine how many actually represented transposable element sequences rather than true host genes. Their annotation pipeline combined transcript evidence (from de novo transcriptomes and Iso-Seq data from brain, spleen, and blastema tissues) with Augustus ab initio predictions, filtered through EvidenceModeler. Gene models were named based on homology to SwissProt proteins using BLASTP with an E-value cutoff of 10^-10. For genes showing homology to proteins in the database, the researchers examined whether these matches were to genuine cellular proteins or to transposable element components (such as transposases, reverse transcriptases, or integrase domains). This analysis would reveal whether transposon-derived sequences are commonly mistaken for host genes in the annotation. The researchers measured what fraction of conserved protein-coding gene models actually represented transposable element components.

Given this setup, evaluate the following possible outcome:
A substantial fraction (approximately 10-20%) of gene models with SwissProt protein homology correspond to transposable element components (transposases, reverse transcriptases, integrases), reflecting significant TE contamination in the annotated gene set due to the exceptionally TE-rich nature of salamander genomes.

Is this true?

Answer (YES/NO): NO